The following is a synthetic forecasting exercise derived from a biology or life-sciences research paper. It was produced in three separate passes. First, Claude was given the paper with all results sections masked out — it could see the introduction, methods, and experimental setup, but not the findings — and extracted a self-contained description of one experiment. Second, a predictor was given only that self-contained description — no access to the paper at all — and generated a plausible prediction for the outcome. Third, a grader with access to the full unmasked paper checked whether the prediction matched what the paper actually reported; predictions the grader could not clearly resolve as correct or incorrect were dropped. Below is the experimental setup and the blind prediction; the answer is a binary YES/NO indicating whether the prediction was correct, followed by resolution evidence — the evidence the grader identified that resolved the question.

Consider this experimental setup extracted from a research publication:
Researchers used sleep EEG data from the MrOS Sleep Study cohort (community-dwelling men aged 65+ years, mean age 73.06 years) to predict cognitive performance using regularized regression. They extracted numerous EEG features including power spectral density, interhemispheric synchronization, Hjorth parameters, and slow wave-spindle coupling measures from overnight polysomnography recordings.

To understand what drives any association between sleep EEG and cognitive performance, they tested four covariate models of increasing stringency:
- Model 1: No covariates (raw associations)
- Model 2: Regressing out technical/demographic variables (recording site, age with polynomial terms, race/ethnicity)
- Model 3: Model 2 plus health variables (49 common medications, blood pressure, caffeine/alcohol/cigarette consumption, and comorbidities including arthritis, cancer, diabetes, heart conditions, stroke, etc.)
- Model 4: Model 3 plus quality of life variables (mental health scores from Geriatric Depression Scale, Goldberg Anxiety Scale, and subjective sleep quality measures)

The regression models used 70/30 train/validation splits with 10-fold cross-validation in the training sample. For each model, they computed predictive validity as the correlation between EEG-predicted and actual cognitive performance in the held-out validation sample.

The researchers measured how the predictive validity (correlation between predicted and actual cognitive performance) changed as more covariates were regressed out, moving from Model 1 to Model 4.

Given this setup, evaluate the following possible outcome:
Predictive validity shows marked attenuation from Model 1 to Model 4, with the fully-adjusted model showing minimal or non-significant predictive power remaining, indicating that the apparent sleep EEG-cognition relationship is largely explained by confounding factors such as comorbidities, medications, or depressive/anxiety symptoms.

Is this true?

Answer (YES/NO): NO